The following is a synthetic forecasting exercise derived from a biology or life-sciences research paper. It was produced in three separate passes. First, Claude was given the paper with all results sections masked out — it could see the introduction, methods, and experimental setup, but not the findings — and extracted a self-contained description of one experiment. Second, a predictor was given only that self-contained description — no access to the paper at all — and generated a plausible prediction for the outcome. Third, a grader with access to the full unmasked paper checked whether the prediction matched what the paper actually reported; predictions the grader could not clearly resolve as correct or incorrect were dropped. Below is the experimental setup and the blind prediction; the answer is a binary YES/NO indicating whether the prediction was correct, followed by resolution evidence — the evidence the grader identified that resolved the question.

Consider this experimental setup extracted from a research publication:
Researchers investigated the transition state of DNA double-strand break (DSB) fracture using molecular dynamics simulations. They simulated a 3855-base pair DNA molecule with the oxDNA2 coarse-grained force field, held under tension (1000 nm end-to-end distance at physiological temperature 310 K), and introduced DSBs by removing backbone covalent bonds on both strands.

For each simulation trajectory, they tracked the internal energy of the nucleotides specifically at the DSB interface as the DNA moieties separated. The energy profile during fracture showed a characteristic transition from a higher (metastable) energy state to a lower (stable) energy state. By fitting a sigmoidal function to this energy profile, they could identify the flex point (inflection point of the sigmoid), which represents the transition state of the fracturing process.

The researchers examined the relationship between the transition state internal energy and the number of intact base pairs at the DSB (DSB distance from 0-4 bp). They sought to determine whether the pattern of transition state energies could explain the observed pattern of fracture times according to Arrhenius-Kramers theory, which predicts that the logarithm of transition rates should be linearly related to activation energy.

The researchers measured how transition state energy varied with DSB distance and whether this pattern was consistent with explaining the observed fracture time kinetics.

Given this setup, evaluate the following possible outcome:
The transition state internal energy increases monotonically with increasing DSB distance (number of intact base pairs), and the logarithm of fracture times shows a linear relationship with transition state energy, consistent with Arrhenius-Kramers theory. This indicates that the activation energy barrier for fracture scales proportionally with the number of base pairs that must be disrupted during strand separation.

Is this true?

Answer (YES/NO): YES